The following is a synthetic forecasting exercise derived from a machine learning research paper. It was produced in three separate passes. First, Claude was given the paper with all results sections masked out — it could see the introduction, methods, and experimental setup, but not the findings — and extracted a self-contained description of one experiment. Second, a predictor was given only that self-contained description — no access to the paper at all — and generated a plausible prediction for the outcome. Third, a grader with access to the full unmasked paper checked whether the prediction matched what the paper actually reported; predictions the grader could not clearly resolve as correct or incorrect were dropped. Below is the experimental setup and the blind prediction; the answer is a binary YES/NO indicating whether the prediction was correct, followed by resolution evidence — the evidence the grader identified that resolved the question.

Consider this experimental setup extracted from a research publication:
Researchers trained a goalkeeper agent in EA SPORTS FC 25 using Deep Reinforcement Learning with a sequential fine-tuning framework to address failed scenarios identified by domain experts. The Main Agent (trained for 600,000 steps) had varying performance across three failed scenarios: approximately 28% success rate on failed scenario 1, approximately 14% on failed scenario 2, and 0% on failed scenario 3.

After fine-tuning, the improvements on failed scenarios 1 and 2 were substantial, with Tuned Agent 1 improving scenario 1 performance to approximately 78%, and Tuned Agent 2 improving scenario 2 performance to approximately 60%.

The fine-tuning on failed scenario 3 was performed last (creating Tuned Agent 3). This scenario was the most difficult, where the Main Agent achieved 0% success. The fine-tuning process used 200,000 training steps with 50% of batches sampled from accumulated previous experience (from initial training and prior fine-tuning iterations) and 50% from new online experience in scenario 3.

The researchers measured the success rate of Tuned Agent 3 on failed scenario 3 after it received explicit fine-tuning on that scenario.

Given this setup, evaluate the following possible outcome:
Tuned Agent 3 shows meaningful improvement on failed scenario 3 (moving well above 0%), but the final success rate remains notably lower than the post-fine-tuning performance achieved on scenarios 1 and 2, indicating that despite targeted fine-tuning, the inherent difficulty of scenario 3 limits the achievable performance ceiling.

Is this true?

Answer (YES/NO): NO